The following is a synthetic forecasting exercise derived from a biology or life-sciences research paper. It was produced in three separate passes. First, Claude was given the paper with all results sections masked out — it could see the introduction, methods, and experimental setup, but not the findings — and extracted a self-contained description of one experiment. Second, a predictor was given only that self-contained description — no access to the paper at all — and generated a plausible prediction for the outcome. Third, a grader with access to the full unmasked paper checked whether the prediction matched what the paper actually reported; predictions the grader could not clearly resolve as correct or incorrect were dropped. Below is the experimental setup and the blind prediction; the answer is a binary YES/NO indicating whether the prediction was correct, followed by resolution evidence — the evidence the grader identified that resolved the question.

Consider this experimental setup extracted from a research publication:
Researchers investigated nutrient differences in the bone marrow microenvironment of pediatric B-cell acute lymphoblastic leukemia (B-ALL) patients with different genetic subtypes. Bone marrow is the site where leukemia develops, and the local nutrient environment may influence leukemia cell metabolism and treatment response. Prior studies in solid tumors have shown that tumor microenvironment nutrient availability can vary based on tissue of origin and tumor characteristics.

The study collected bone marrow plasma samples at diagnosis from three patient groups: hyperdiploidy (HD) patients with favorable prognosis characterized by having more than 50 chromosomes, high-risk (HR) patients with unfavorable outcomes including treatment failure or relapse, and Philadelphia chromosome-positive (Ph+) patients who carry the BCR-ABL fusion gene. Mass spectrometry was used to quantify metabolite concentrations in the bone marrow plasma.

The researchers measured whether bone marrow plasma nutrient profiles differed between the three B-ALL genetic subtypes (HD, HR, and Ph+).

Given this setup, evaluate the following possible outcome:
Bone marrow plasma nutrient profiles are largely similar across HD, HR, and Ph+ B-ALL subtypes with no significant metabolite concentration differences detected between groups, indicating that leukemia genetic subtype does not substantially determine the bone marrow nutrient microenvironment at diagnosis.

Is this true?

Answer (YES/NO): NO